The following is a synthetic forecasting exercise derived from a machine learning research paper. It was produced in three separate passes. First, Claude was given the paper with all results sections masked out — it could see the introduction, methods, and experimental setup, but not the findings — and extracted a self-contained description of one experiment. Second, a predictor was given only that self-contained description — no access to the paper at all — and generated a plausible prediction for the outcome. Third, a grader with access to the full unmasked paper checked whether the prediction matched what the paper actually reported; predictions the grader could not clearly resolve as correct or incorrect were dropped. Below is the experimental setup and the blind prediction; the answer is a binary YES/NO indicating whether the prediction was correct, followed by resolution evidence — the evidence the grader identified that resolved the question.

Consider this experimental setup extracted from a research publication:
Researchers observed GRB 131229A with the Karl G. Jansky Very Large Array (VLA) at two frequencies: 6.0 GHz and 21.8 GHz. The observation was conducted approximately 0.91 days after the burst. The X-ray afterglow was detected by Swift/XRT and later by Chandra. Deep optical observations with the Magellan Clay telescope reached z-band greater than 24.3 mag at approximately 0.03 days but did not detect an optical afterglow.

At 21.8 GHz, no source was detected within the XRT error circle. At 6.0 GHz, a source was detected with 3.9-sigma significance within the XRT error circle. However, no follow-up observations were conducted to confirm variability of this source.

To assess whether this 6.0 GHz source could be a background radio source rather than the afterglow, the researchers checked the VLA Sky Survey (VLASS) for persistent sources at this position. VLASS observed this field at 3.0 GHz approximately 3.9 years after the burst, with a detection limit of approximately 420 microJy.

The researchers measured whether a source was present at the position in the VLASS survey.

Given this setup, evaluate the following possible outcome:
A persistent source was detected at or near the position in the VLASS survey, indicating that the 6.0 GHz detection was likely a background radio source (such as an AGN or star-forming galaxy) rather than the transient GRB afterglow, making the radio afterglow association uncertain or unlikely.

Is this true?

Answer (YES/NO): NO